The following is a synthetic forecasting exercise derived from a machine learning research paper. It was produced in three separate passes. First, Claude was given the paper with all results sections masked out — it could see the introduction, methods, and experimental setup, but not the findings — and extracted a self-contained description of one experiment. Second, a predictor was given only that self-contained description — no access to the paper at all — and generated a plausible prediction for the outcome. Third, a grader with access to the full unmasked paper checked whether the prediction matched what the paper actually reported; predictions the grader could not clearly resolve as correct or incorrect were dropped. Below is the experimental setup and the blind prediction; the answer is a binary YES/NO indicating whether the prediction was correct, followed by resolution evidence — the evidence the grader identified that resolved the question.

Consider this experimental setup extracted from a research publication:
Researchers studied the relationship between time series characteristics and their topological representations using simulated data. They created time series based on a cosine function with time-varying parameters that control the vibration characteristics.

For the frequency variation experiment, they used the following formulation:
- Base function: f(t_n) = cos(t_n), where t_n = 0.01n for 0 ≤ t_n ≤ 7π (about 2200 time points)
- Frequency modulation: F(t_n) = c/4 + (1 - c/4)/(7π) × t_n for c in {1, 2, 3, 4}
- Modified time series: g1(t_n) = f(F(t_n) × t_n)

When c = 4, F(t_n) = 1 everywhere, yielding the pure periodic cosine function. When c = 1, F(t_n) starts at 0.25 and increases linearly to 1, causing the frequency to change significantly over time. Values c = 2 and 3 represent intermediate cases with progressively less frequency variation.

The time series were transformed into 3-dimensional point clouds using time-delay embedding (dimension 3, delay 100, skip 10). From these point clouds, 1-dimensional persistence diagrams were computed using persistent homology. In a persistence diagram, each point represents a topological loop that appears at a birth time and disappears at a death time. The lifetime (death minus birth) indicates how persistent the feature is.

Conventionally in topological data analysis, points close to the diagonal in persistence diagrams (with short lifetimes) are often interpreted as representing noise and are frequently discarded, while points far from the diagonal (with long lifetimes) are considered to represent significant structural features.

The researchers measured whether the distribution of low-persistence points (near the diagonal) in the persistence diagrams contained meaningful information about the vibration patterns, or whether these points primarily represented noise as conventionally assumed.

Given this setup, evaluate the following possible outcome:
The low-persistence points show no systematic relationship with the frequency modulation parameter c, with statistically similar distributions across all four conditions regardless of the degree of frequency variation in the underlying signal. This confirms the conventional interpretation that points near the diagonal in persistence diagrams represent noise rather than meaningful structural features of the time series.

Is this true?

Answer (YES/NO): NO